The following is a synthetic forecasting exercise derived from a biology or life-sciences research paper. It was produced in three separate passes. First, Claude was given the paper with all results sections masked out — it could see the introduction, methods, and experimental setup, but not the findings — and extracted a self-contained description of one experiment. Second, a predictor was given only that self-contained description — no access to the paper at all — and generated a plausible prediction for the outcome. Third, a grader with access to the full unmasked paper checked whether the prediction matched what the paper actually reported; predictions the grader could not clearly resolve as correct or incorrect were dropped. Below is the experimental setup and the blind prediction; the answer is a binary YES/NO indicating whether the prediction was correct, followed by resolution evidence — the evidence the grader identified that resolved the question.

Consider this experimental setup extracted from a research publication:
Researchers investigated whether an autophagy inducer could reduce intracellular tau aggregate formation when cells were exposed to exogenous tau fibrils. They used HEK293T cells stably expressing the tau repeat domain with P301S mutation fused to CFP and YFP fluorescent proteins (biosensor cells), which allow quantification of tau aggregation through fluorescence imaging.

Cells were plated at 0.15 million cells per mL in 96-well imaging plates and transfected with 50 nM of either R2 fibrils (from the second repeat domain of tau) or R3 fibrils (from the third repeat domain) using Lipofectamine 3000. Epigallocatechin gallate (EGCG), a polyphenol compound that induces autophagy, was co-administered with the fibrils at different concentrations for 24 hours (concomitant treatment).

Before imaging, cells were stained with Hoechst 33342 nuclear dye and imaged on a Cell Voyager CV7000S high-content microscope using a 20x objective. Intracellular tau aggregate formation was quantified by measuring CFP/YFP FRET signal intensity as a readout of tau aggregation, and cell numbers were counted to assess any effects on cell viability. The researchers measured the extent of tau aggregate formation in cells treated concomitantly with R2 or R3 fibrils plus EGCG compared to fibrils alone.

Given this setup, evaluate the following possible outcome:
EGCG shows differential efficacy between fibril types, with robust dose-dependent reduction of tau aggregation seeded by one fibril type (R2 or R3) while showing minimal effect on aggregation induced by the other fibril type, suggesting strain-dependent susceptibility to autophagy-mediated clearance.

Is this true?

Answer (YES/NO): NO